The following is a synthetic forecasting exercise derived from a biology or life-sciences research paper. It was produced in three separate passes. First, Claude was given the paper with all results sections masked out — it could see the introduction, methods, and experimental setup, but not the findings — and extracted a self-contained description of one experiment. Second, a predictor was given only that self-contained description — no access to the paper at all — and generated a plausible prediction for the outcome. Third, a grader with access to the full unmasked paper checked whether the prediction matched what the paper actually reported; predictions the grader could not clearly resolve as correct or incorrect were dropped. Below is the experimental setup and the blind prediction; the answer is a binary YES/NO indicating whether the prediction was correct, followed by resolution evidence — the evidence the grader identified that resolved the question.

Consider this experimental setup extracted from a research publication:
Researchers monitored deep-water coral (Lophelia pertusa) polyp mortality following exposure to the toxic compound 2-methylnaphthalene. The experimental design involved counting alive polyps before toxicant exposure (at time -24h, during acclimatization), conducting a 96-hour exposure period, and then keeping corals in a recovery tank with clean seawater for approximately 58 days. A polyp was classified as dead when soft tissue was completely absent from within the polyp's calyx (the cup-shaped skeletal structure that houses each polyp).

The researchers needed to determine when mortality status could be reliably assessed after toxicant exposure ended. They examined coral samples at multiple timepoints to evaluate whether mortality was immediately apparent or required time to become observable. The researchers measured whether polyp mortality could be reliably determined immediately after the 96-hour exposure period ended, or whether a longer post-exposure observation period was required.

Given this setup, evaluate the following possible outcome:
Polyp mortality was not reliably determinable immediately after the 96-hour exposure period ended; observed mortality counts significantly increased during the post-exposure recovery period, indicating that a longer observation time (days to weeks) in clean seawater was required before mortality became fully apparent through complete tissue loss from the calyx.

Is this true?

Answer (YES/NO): NO